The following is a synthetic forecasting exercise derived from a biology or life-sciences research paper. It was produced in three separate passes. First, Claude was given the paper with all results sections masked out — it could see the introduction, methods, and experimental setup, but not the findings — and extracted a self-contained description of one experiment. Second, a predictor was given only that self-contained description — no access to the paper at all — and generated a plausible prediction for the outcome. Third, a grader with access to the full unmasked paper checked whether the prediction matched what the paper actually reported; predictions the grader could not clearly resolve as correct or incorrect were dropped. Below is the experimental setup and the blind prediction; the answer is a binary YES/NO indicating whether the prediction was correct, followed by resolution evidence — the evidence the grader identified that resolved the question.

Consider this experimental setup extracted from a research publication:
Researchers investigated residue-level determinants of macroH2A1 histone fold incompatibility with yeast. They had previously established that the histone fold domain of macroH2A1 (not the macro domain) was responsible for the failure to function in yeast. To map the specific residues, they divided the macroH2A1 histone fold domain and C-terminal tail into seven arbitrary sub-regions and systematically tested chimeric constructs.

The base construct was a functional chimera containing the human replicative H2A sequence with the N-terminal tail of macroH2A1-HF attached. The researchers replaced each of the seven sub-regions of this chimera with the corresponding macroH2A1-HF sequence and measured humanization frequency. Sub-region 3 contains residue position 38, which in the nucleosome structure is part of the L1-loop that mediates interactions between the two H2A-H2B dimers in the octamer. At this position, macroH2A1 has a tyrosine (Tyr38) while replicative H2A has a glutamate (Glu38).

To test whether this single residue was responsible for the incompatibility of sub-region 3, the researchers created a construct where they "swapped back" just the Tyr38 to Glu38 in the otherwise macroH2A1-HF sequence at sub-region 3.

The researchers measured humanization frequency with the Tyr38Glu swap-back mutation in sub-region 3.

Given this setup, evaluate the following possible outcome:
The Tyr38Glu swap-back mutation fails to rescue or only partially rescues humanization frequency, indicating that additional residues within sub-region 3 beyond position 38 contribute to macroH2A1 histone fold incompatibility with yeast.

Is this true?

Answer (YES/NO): NO